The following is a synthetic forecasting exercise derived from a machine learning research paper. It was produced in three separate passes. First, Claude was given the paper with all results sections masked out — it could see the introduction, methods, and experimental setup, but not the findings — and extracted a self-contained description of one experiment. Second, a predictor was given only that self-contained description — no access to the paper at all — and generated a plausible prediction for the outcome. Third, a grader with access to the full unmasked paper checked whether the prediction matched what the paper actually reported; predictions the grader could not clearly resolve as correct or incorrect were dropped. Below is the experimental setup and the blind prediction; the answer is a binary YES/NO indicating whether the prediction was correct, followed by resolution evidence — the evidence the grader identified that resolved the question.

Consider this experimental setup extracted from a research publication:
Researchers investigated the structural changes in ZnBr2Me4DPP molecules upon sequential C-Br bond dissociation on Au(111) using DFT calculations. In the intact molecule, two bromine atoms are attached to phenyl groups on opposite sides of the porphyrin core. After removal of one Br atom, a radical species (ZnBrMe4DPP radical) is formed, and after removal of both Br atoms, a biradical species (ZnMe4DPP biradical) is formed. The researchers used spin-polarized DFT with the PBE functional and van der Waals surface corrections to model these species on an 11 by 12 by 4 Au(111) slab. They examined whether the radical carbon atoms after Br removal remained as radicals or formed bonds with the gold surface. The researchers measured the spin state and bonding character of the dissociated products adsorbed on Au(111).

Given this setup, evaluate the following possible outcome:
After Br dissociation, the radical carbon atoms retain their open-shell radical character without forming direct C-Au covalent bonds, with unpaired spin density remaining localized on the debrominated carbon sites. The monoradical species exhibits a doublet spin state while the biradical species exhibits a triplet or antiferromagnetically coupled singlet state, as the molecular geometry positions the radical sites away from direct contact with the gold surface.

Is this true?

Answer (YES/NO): NO